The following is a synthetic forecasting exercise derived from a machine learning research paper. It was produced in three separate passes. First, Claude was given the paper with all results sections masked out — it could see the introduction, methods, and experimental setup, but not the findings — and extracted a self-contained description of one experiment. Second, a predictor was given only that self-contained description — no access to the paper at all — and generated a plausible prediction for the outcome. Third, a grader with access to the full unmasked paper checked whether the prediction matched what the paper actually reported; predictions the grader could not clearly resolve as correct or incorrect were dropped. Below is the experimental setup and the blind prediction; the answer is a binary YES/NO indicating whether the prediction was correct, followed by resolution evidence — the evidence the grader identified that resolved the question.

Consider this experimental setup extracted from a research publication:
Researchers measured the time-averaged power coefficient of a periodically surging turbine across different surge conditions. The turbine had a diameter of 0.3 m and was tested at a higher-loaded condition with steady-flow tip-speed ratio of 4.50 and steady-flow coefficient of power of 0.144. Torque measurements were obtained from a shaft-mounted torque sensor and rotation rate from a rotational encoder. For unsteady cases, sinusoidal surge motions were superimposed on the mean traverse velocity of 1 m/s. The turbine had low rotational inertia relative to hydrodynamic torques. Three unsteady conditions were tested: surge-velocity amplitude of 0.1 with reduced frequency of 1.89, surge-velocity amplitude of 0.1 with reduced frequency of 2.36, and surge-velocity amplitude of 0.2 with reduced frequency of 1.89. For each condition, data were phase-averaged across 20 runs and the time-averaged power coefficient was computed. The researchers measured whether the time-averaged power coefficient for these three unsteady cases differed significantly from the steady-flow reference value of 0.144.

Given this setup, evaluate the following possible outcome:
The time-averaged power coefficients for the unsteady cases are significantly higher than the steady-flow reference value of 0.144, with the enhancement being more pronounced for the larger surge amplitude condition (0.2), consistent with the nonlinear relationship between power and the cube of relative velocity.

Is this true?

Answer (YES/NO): NO